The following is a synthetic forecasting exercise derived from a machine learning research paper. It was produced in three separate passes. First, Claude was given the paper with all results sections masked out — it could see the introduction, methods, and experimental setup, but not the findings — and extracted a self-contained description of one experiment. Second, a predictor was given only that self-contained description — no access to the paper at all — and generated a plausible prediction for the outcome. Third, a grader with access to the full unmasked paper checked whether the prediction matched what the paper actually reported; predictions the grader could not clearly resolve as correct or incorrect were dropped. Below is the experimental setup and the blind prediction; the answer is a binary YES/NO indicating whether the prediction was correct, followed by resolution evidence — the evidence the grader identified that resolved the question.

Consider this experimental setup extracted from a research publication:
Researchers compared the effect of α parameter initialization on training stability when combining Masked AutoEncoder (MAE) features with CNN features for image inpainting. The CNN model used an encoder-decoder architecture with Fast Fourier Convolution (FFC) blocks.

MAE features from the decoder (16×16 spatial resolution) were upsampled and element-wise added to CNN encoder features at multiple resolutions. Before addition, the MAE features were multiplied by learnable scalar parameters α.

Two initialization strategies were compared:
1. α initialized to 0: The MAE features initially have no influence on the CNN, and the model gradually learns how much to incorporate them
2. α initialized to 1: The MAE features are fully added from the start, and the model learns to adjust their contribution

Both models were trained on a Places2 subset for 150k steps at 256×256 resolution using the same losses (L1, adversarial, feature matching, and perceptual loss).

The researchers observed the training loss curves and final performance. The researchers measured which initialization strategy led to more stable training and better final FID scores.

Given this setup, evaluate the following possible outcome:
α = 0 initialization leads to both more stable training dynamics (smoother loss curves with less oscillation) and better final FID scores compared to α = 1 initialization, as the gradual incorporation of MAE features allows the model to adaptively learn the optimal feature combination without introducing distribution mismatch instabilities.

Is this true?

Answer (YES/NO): YES